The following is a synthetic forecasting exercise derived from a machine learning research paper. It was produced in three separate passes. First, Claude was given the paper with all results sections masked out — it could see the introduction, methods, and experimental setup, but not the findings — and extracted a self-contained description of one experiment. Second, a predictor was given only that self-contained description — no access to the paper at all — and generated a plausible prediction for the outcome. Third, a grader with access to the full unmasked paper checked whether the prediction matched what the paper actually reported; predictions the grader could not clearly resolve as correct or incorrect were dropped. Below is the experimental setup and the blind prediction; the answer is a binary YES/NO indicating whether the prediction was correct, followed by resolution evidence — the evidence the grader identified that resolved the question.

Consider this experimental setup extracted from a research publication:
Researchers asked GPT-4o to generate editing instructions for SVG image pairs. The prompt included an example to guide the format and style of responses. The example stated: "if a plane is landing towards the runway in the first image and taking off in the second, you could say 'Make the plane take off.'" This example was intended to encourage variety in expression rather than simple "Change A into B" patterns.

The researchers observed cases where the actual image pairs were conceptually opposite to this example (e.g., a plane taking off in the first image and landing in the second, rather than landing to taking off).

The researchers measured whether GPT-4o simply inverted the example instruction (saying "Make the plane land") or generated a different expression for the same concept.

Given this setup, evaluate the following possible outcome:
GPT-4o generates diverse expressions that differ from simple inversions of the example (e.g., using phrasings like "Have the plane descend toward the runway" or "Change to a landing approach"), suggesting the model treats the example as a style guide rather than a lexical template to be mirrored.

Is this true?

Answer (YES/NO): YES